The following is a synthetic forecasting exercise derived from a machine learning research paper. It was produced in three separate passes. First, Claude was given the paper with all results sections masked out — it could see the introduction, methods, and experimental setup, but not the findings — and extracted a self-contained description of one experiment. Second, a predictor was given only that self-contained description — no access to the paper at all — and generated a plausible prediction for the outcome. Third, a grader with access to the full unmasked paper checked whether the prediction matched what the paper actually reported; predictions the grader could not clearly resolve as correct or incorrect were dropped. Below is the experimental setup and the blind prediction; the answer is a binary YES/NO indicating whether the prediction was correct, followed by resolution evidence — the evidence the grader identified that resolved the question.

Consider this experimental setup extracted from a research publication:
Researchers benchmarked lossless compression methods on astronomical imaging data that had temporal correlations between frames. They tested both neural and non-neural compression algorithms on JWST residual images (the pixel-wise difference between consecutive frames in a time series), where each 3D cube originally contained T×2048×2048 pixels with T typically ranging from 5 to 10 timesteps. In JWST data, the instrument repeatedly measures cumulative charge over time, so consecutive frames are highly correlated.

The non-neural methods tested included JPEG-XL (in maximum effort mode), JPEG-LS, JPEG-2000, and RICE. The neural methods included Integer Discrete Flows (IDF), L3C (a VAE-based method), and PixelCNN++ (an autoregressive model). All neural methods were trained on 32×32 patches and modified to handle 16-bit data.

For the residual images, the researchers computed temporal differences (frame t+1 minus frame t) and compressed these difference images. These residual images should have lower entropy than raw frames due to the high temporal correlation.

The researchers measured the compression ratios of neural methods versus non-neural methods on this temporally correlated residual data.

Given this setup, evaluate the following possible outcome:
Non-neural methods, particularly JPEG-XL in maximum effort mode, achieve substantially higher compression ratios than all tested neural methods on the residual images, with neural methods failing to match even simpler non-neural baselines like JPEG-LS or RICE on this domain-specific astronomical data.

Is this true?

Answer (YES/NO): NO